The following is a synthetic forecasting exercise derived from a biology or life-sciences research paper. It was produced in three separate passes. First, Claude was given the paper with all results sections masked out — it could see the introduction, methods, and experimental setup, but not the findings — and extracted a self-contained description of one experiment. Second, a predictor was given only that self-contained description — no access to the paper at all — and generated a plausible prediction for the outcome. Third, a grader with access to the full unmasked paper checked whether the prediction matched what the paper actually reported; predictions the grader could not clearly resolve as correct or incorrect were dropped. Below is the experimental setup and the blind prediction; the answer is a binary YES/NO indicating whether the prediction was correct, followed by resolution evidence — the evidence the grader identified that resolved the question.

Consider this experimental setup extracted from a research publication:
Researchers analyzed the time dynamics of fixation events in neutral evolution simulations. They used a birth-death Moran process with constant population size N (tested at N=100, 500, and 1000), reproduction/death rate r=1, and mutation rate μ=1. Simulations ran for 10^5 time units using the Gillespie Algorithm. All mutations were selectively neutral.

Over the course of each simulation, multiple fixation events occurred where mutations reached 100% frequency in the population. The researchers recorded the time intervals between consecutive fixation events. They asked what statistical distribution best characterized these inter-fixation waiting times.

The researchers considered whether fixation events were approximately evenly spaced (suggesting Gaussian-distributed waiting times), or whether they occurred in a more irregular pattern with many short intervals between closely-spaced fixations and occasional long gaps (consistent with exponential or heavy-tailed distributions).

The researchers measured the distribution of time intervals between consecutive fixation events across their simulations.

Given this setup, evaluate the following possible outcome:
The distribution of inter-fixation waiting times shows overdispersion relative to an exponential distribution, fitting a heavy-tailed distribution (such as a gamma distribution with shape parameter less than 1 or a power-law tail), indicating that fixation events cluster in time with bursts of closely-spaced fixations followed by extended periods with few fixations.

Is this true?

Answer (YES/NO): NO